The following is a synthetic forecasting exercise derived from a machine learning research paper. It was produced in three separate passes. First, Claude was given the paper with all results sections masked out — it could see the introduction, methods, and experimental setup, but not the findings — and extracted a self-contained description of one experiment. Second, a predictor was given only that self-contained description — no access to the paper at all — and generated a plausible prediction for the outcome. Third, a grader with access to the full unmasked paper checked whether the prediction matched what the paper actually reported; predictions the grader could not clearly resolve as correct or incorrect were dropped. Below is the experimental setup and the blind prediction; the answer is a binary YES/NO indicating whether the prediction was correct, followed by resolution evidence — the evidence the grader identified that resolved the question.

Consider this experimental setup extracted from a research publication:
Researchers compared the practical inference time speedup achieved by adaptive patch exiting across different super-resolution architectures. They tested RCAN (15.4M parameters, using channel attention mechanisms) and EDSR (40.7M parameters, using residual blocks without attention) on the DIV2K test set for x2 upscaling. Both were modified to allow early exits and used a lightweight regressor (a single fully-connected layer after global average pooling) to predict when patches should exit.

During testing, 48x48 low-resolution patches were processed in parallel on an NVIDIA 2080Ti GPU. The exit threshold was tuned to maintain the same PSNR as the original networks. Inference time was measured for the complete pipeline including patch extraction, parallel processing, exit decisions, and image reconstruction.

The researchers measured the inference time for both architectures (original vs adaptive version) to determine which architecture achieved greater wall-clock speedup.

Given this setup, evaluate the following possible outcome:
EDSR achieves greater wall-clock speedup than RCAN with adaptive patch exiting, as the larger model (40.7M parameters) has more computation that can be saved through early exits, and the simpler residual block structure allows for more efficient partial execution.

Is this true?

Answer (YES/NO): YES